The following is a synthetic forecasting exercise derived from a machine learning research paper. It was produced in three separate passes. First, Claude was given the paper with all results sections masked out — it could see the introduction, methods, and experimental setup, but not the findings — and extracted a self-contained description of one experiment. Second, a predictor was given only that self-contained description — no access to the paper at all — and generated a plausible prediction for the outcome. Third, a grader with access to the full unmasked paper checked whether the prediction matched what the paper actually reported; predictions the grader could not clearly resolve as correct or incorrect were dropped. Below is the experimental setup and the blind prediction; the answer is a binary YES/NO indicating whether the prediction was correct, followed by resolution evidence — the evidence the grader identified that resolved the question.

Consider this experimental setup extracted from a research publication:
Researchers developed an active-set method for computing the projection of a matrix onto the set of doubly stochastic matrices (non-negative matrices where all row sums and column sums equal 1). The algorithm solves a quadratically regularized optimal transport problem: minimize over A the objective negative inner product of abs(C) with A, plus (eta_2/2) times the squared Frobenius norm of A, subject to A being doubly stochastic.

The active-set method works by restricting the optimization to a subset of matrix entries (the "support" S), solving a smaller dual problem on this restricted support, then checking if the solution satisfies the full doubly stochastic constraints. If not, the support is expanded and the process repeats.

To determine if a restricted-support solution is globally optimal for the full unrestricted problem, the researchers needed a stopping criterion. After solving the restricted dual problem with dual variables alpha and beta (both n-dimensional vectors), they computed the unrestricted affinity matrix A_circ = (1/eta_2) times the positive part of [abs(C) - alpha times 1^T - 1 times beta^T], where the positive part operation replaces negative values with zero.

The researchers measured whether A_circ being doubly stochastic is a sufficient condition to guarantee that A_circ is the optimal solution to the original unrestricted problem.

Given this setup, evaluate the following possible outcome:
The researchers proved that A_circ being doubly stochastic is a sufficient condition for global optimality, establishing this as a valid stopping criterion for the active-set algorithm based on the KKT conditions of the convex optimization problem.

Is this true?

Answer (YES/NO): YES